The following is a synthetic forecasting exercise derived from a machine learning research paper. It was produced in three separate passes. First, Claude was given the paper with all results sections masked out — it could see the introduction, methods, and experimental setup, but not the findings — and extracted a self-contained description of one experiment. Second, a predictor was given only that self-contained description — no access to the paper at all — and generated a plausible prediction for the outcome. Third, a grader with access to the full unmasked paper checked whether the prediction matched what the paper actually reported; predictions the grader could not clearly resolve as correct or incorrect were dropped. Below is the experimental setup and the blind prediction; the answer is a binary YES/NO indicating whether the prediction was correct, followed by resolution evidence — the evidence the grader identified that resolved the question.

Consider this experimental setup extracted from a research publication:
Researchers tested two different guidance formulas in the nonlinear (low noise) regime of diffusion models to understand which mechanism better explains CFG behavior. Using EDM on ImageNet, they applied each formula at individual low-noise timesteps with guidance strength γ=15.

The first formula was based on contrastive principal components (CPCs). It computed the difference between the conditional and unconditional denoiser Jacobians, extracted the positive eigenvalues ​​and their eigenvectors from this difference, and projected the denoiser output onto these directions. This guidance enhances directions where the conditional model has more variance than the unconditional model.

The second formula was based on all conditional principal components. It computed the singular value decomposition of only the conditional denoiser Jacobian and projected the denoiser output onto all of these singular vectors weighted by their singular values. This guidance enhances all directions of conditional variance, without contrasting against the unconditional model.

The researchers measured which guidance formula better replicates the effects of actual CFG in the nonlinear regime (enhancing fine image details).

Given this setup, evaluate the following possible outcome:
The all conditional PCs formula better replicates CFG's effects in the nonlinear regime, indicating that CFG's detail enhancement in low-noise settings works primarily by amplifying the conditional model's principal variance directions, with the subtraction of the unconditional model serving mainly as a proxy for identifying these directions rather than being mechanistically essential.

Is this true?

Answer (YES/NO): NO